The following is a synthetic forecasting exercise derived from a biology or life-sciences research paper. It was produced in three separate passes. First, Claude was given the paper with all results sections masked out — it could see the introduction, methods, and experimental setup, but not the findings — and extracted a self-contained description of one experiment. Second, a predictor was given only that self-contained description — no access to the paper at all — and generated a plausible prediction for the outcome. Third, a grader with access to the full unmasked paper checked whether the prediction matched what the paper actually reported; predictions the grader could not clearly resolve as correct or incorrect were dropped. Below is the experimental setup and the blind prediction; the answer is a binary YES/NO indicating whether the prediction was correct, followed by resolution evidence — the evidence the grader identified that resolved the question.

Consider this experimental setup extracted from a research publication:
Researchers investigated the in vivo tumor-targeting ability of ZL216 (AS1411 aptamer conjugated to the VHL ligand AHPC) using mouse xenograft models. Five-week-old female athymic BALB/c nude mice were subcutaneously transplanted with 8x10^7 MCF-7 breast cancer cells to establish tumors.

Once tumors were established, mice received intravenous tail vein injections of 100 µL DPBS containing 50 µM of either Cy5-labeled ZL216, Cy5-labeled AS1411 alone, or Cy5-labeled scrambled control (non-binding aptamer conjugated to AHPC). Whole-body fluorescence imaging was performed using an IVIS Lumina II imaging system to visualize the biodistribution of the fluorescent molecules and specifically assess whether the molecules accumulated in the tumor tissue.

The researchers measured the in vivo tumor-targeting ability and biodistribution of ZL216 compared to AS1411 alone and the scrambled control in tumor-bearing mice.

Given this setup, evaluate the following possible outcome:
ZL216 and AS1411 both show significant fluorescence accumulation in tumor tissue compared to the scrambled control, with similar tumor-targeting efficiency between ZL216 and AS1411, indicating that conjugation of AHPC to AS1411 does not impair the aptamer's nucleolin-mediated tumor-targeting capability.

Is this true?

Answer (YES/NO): YES